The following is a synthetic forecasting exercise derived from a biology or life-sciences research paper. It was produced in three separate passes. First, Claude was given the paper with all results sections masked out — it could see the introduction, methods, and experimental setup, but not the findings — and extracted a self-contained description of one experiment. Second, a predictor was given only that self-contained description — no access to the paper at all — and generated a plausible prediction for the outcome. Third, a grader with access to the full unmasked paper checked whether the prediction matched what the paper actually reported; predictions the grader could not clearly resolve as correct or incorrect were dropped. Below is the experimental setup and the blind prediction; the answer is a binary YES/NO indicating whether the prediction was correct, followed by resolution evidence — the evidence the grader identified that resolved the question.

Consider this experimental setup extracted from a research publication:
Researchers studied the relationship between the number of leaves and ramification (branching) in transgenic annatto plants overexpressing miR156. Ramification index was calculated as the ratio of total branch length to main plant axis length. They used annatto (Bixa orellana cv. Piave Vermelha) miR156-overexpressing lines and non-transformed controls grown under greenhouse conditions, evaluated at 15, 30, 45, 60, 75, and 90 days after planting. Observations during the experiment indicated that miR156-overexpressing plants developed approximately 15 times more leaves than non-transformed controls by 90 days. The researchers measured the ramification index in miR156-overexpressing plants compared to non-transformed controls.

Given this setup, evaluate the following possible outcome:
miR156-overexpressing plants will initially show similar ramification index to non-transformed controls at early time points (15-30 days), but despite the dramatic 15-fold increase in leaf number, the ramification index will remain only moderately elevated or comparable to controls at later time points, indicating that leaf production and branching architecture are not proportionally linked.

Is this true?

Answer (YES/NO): NO